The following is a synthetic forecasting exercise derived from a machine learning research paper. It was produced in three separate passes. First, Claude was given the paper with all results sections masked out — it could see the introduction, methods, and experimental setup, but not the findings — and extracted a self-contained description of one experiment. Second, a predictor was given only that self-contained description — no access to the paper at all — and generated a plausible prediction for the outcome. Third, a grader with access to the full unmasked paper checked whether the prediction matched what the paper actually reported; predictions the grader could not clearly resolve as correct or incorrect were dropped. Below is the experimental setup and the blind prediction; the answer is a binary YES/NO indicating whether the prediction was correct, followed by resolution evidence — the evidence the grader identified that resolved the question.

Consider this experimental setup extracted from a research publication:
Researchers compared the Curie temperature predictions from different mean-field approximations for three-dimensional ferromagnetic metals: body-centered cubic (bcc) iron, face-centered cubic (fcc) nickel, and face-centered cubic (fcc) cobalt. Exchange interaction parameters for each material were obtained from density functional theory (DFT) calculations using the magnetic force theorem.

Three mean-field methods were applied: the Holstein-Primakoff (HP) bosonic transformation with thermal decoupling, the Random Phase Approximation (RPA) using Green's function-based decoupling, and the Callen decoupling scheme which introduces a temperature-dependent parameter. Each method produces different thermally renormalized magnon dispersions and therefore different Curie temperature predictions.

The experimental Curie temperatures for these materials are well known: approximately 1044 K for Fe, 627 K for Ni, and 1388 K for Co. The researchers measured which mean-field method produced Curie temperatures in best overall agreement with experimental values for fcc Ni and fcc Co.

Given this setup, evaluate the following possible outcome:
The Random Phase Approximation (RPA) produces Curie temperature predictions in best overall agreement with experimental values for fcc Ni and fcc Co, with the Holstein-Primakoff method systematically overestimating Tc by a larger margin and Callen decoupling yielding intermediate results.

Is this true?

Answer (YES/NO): NO